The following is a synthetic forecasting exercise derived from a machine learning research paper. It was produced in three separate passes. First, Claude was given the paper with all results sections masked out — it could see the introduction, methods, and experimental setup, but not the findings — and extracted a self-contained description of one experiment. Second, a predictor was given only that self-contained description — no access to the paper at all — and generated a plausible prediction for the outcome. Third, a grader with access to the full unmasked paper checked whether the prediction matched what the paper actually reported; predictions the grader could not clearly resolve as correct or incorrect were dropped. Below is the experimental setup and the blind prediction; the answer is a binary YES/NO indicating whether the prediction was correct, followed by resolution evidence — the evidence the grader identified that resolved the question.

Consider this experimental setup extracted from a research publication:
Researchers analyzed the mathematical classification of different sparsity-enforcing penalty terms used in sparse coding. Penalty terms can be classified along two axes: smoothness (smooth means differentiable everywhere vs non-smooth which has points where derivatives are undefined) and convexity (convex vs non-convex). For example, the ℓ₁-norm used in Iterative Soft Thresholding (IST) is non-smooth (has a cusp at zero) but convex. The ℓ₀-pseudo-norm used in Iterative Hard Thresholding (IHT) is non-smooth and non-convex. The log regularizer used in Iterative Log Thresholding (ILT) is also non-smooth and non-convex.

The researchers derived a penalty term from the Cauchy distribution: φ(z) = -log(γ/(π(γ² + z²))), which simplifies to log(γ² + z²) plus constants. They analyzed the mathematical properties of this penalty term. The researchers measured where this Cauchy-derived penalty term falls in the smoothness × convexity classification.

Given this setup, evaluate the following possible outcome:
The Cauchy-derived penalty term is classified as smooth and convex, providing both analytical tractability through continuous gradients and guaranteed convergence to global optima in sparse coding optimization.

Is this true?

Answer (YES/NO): NO